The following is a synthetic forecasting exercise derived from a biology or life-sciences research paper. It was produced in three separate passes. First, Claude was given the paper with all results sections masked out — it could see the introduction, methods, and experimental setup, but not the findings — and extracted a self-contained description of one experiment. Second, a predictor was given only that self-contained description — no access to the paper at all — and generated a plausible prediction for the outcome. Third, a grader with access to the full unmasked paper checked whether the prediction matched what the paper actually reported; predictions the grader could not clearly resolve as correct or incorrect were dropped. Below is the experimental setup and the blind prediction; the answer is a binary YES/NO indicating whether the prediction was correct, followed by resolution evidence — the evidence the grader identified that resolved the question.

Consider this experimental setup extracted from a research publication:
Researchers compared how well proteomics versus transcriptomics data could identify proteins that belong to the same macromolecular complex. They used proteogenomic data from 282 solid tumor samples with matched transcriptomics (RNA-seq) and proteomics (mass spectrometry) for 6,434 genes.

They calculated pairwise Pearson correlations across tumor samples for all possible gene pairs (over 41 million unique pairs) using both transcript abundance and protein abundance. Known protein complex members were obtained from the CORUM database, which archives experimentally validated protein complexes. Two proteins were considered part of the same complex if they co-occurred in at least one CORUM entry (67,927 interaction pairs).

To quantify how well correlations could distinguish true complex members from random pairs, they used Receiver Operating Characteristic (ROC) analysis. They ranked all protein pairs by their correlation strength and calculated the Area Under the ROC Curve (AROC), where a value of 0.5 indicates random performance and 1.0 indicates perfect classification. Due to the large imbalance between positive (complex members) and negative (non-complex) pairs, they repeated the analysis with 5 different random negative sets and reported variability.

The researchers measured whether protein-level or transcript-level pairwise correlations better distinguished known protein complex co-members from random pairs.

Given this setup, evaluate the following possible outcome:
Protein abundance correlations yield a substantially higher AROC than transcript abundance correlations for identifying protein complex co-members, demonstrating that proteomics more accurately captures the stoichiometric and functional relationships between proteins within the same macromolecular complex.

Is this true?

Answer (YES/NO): YES